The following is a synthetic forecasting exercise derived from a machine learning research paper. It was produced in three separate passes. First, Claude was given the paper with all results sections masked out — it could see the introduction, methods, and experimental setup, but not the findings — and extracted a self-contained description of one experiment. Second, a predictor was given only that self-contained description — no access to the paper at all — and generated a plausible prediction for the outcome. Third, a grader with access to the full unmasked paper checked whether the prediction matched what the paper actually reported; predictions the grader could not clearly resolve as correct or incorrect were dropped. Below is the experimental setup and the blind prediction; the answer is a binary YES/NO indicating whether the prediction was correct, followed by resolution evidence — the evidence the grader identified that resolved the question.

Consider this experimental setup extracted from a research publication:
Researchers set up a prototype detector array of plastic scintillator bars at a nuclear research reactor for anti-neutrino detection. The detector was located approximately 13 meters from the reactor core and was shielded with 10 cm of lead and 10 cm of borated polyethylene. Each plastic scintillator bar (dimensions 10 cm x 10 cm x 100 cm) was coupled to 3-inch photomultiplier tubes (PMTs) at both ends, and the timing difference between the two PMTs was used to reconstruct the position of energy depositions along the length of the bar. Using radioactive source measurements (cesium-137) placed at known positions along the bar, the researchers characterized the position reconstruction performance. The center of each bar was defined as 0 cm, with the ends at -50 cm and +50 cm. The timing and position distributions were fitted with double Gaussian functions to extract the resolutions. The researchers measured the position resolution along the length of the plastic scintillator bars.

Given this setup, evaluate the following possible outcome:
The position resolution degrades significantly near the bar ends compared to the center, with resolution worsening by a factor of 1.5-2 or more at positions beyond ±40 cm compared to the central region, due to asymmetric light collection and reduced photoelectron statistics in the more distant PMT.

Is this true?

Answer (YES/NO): NO